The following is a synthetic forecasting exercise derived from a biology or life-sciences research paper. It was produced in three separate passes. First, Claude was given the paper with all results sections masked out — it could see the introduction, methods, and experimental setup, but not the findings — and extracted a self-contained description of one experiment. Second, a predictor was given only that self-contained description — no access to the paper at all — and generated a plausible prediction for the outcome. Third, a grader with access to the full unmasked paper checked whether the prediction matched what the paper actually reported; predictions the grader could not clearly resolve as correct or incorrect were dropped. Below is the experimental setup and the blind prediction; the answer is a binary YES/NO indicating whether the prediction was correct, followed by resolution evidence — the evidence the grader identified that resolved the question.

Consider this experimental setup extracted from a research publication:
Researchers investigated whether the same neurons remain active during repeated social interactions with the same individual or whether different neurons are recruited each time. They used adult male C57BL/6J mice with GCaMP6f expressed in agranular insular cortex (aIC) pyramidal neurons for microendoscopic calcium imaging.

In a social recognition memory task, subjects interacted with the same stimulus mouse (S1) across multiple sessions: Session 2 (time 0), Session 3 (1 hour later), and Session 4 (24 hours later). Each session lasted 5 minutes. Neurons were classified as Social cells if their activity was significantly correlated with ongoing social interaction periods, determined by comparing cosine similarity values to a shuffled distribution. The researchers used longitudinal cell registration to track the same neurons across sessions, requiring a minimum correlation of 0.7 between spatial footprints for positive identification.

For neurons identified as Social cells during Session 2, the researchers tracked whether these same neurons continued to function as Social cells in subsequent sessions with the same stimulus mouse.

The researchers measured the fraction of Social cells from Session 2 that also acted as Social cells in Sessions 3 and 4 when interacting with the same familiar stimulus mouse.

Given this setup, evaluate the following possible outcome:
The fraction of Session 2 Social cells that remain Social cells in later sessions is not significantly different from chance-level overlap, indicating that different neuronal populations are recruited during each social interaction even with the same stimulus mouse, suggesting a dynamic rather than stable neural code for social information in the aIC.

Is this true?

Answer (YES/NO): NO